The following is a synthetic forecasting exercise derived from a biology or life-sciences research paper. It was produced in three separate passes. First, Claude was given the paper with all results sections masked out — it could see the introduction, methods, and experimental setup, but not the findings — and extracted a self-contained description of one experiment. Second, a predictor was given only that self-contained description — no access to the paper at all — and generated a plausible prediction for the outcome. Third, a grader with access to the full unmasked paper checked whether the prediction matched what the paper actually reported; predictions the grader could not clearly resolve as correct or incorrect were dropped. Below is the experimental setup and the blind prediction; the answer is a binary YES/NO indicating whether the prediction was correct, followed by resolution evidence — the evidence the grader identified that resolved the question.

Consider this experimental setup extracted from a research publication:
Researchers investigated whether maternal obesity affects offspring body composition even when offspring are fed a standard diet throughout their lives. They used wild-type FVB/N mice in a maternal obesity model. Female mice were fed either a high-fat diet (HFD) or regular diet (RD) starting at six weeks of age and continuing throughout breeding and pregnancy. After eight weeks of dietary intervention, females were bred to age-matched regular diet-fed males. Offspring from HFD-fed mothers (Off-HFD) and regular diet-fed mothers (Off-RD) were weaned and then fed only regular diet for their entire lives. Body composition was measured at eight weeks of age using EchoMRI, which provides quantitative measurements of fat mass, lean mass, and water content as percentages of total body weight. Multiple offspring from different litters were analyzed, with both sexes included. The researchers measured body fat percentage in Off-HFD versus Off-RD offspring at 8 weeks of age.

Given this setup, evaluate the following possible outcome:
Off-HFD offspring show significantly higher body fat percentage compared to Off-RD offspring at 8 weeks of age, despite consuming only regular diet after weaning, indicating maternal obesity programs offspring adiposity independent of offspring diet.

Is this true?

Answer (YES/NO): YES